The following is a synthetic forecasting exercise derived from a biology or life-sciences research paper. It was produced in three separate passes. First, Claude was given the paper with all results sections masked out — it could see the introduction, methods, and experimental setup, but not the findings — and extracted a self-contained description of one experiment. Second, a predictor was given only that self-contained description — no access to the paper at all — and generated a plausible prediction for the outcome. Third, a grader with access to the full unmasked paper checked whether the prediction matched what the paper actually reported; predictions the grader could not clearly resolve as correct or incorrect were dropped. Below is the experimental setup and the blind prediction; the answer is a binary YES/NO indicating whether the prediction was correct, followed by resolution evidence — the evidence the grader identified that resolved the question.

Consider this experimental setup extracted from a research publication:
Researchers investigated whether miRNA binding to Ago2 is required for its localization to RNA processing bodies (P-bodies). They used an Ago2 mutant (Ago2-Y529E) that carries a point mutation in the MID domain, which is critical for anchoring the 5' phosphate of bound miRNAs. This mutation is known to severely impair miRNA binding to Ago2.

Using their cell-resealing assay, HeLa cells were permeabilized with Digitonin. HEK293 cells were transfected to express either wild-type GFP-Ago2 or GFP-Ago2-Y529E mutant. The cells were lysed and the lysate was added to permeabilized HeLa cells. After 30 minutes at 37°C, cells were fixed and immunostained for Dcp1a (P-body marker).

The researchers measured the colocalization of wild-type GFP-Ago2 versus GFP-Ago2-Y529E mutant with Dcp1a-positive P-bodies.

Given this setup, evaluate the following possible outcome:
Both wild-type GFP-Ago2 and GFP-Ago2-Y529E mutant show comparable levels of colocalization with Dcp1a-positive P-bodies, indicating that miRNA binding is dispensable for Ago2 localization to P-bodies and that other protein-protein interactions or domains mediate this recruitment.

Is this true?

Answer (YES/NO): NO